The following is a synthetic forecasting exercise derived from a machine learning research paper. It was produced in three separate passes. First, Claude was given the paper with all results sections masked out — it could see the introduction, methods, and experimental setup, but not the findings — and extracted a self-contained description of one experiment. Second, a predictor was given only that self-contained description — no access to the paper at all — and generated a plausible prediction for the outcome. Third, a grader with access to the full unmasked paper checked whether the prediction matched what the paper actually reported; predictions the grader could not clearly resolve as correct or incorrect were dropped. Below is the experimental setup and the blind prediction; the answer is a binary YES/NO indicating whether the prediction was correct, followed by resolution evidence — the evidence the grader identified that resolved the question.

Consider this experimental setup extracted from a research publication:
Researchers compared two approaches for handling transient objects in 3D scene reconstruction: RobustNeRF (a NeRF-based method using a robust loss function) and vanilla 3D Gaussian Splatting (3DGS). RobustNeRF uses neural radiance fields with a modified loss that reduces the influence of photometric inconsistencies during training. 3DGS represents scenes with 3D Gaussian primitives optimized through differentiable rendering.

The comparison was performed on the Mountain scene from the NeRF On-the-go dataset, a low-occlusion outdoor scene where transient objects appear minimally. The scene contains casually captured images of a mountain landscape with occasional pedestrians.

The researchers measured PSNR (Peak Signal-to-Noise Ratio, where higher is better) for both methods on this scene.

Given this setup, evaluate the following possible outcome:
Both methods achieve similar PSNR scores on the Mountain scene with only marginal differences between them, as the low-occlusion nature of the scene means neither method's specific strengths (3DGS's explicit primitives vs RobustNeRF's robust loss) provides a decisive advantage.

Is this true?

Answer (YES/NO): NO